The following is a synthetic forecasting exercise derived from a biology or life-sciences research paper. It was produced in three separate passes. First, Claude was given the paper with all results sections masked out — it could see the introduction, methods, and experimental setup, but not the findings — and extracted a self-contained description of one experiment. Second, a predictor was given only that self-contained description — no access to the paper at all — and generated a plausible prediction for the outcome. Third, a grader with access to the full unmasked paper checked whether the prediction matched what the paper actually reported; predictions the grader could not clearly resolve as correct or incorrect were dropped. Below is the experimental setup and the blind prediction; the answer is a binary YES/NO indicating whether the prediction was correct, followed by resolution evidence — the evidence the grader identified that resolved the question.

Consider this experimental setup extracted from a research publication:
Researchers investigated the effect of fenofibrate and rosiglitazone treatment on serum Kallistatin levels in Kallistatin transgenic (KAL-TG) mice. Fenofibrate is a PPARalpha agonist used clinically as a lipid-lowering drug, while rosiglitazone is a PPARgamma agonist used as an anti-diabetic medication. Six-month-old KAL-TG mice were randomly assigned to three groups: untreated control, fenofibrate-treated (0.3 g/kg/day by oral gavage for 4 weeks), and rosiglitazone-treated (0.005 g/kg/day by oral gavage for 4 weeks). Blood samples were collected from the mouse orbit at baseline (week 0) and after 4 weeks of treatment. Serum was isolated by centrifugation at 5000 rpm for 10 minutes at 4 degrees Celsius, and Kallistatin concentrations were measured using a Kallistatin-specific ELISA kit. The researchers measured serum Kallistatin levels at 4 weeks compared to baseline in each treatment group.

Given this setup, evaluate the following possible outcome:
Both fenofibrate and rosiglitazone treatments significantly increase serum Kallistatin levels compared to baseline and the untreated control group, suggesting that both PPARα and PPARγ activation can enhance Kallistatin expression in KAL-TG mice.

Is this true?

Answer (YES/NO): NO